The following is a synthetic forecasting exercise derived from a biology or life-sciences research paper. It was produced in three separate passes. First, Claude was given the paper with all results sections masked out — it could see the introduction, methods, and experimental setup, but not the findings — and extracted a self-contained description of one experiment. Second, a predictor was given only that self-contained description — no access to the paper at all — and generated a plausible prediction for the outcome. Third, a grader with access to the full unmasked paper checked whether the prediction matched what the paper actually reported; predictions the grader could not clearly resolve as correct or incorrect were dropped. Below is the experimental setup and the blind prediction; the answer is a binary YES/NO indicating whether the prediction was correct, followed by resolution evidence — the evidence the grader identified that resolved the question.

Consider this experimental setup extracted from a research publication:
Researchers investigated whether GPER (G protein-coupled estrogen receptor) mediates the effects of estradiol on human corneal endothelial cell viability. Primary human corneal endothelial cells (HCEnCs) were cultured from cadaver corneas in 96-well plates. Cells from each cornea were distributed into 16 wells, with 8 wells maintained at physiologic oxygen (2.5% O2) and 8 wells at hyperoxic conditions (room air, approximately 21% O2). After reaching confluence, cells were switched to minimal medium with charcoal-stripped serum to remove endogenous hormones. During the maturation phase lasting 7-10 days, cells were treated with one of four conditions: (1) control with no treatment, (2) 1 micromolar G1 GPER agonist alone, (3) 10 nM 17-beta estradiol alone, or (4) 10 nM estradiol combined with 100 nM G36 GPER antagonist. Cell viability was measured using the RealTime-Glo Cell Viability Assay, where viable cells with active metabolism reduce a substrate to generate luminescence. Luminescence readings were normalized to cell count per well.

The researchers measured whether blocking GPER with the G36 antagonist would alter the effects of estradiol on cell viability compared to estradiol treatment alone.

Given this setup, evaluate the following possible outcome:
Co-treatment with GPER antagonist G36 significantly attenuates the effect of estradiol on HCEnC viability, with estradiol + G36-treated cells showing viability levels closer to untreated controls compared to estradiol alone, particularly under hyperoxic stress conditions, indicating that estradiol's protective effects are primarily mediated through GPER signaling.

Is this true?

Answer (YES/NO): NO